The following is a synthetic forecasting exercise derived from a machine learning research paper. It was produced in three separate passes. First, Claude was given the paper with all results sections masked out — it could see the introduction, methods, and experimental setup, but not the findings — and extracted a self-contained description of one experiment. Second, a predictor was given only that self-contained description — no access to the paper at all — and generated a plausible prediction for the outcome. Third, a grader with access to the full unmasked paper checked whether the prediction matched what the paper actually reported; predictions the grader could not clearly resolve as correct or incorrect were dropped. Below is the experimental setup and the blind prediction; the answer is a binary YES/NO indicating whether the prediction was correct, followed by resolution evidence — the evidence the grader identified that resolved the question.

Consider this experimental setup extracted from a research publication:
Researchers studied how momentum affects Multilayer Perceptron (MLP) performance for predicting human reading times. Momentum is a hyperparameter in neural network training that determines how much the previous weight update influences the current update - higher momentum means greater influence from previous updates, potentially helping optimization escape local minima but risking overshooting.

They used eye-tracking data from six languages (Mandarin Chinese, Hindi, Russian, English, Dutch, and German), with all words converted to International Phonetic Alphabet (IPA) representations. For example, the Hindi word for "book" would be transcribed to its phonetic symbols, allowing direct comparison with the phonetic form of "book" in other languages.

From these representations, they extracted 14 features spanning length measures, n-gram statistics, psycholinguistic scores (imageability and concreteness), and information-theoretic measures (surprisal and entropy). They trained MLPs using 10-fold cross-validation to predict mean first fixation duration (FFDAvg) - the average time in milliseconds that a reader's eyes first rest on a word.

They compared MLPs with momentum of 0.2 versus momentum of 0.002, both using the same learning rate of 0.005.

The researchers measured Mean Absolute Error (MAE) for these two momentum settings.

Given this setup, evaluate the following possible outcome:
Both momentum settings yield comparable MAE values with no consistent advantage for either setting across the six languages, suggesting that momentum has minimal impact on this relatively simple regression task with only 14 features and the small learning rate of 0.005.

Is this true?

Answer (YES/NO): YES